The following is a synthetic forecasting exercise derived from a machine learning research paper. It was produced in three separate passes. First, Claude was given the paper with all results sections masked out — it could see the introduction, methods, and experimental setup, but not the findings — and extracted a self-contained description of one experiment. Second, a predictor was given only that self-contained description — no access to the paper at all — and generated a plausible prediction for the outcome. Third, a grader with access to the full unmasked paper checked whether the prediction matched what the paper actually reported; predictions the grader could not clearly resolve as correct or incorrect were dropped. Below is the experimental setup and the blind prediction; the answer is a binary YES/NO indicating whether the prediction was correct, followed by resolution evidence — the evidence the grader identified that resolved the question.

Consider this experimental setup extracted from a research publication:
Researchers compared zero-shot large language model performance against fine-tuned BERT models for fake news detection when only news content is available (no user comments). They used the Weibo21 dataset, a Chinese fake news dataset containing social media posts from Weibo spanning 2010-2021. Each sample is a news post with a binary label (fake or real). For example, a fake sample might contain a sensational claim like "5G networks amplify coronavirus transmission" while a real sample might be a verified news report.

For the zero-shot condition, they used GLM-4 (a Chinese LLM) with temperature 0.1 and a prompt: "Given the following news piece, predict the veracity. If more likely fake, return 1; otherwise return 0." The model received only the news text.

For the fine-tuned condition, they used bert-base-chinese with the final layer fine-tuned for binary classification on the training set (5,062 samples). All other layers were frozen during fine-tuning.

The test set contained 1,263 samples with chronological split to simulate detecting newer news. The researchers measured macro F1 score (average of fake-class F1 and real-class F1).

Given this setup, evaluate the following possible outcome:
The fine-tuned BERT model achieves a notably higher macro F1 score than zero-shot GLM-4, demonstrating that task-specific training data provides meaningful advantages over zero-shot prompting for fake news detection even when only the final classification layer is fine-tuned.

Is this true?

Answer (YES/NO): YES